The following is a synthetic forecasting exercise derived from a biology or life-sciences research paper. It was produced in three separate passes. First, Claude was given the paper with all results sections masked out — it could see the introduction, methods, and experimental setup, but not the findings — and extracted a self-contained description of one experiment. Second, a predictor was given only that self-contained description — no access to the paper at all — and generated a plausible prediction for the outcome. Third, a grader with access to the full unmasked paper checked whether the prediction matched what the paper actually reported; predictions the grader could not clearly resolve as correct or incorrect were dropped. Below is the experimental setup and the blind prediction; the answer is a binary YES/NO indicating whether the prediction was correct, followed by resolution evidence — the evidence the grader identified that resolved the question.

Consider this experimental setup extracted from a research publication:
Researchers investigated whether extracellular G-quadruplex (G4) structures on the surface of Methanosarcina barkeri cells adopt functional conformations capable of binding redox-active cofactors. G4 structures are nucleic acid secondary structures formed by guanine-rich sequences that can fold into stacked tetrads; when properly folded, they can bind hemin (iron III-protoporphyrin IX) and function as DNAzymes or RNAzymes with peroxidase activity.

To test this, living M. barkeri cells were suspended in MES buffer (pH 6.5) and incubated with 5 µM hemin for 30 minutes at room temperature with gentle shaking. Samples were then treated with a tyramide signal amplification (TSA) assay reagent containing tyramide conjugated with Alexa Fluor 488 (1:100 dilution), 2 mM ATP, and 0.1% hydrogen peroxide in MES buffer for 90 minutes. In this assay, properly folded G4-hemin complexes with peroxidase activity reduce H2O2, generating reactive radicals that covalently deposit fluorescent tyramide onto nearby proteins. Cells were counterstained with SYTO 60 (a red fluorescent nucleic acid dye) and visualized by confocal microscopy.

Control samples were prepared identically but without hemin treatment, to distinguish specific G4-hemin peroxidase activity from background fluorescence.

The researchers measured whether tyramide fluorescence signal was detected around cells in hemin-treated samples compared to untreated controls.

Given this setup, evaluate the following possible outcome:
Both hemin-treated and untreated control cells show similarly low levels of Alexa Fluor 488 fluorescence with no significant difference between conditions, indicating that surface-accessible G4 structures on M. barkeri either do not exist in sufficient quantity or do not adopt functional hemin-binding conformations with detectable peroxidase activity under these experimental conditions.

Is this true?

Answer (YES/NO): NO